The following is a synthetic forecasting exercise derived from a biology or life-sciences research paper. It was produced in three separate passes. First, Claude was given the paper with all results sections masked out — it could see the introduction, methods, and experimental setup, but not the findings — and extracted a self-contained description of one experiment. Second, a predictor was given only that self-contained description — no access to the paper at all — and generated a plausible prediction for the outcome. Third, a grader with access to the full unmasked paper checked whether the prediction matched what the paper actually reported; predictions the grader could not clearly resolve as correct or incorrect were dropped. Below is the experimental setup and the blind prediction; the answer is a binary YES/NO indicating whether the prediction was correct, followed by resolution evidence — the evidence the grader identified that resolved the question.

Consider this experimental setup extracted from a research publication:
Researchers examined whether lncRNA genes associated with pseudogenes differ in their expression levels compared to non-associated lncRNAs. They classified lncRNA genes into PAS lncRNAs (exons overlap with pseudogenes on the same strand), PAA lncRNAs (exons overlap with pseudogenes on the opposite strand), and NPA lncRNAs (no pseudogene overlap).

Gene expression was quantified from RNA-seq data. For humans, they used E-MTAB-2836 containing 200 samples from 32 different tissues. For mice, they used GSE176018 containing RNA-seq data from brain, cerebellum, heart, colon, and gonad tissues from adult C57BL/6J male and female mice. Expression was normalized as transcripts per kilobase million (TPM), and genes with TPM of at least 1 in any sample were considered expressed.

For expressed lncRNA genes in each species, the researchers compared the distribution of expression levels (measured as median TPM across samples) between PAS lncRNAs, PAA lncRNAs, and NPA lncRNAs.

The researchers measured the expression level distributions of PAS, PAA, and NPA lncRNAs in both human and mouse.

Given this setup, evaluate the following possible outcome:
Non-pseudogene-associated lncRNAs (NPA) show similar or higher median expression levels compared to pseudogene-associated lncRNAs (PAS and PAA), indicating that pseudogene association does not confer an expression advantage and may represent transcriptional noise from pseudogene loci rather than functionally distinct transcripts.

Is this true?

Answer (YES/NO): NO